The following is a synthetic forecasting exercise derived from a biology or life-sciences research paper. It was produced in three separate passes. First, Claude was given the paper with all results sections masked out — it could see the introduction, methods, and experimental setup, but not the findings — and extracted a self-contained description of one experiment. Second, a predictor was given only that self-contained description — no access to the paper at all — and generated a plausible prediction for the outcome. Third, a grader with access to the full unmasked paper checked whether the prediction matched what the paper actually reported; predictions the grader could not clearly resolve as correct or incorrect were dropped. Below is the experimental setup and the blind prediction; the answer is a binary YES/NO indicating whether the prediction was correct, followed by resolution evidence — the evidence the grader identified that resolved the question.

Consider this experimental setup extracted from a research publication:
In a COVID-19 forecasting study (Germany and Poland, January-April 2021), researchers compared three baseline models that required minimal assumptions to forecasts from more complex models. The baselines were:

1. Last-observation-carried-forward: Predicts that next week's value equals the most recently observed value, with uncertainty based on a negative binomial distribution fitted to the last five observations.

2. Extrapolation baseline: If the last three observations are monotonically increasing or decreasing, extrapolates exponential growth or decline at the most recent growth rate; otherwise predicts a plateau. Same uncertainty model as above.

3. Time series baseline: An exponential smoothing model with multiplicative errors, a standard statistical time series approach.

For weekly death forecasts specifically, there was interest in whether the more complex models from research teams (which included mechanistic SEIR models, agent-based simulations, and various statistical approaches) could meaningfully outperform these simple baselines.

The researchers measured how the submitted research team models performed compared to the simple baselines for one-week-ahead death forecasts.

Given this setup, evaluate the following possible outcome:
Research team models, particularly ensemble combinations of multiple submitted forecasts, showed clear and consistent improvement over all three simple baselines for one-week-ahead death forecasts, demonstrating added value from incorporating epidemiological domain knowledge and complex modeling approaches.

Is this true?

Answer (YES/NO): NO